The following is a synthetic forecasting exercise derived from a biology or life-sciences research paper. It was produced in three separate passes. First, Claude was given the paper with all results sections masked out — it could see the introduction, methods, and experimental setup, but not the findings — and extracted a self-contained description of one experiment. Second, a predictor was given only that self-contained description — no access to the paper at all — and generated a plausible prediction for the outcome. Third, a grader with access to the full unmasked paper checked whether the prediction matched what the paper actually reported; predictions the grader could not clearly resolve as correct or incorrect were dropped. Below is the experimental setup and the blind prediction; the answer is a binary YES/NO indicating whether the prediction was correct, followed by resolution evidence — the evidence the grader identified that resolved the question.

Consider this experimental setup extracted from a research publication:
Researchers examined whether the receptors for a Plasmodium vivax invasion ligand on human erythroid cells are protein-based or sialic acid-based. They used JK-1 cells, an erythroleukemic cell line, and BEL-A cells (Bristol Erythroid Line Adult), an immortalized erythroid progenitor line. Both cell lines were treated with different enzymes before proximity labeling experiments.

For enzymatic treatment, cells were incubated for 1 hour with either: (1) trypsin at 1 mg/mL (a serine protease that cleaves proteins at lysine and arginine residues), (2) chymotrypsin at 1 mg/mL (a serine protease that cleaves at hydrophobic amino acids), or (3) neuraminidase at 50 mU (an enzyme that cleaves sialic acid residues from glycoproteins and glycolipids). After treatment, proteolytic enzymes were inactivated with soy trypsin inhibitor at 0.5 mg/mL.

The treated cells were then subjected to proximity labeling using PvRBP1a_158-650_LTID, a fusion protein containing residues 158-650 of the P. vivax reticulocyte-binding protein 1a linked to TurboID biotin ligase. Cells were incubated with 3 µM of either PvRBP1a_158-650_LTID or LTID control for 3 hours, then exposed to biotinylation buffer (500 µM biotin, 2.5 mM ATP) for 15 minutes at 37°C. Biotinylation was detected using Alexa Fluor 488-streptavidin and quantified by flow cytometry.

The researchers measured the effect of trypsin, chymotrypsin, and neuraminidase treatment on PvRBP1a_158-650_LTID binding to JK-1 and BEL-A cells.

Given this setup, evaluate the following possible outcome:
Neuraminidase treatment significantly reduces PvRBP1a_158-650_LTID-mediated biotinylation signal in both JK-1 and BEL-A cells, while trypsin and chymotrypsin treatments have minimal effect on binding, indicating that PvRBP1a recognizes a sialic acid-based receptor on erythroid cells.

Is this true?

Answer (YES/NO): NO